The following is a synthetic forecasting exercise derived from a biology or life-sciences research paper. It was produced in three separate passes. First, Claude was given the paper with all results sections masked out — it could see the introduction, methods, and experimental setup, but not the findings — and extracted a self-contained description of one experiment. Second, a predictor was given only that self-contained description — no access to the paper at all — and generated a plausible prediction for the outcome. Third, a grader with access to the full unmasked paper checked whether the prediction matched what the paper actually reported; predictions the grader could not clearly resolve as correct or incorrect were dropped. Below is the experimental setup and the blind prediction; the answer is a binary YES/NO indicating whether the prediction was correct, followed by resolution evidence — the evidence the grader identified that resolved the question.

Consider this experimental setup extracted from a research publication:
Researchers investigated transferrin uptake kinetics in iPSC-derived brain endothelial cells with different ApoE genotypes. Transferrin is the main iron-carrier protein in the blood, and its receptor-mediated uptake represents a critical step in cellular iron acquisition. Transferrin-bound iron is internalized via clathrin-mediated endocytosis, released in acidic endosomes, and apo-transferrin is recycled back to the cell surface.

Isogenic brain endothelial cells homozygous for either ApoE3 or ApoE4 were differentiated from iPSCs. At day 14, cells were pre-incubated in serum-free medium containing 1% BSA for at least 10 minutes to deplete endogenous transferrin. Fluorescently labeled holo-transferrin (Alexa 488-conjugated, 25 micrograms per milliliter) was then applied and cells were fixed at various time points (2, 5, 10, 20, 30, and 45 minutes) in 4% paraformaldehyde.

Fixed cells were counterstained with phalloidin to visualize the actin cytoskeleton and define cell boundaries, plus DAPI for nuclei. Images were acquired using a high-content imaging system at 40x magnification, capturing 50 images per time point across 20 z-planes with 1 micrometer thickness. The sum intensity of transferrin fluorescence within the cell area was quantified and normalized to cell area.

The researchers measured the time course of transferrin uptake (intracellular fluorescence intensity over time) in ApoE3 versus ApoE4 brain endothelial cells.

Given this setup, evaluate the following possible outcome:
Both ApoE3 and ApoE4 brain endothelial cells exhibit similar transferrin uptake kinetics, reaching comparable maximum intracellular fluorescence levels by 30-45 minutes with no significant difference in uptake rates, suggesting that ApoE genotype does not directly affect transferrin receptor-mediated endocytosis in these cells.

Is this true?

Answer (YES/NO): NO